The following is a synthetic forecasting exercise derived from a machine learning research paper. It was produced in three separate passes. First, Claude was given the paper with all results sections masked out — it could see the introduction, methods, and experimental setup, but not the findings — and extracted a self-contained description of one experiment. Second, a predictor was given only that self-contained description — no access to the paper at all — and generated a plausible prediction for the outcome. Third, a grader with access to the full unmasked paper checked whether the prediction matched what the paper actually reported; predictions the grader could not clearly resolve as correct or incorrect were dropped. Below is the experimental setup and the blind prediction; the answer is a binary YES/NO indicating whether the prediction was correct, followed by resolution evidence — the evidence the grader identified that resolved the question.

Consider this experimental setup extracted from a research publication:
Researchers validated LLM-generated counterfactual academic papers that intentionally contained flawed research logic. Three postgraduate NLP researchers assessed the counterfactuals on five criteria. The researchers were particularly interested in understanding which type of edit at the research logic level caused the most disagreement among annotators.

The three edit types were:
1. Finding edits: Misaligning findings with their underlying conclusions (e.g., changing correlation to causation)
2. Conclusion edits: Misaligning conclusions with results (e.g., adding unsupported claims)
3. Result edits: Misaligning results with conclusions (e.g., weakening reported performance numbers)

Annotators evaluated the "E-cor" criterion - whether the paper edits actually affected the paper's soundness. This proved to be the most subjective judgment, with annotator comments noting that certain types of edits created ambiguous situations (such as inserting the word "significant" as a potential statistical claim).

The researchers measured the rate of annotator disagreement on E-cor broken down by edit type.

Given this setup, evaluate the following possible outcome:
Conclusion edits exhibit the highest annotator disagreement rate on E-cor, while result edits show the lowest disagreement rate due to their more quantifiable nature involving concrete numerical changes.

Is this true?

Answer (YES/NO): YES